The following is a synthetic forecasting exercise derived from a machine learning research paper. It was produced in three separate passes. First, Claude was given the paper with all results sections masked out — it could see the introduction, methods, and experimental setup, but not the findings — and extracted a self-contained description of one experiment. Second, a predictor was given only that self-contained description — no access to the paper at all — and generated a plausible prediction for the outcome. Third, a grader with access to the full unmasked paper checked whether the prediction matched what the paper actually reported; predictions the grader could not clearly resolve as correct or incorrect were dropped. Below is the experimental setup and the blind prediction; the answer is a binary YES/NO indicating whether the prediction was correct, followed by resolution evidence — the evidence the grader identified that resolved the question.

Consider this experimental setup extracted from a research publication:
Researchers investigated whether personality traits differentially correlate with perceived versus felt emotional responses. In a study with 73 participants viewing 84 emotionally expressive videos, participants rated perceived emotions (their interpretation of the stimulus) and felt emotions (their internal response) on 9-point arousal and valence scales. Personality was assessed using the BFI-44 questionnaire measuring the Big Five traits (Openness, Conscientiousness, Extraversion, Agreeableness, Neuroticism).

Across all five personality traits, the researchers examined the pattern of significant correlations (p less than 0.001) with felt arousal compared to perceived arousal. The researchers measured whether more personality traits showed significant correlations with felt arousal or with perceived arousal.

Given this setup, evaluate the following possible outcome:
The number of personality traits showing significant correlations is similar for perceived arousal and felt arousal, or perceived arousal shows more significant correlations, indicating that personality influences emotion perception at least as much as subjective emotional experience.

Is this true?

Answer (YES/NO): NO